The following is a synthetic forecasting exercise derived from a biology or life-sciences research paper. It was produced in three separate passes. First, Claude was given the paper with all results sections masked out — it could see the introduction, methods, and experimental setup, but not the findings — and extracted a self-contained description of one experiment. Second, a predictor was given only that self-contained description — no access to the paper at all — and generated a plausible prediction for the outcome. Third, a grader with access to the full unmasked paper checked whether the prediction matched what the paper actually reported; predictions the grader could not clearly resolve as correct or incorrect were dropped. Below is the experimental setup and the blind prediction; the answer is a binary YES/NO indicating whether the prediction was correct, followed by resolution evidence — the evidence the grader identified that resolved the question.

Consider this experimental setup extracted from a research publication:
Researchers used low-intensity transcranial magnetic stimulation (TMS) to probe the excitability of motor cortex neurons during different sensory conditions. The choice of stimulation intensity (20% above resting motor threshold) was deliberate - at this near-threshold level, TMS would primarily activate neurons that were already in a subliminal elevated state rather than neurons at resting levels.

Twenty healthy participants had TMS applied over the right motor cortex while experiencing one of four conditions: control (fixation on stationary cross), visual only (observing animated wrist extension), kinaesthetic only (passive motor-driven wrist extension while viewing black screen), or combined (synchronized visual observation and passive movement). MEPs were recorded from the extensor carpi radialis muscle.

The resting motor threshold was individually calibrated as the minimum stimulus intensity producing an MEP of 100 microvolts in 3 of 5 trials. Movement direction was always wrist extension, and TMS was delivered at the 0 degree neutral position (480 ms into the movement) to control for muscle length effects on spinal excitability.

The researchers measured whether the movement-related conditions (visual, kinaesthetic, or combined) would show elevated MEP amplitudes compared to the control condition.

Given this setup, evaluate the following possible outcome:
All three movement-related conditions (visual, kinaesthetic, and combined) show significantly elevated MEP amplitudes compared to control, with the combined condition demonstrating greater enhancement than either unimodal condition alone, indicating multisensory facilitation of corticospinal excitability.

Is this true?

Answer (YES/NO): YES